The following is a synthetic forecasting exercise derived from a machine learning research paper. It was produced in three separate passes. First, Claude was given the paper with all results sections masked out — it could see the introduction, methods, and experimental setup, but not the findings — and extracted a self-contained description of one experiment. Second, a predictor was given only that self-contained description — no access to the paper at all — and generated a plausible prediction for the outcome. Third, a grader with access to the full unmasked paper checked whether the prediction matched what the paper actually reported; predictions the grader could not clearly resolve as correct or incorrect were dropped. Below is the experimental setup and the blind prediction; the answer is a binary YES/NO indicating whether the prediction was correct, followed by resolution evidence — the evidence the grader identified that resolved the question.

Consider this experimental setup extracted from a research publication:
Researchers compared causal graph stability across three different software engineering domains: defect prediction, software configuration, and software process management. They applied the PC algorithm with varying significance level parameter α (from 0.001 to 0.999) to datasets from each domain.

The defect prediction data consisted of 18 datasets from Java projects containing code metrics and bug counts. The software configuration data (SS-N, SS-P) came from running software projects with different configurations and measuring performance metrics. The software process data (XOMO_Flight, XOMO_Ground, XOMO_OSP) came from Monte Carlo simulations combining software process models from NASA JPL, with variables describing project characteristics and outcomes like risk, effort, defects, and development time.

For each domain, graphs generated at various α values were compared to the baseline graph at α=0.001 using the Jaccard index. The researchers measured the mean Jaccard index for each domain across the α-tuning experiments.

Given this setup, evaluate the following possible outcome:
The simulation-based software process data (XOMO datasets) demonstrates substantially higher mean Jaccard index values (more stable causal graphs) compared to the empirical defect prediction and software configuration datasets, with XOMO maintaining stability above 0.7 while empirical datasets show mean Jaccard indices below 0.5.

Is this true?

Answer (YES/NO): NO